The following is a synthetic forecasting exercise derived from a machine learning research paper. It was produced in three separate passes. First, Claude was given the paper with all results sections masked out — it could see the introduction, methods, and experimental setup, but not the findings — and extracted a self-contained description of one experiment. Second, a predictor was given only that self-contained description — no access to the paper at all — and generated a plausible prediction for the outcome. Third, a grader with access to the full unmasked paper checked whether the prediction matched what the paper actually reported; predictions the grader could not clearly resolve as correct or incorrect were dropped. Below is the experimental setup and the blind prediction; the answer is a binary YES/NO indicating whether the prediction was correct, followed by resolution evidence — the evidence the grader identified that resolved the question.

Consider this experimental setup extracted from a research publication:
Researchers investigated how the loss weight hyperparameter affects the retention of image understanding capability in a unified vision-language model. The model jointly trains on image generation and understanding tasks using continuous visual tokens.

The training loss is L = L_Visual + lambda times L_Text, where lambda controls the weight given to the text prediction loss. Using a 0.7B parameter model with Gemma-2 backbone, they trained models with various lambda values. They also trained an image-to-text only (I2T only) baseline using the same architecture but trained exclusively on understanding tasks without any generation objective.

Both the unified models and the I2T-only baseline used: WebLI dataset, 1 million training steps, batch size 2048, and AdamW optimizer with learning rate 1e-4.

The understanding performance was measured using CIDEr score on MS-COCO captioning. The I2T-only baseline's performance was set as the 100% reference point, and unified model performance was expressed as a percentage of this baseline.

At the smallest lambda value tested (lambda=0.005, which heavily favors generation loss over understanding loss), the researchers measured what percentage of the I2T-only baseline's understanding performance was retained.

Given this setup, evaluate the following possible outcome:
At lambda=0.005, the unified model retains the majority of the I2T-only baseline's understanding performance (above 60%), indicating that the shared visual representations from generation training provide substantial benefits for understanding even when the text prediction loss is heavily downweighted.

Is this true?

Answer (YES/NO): YES